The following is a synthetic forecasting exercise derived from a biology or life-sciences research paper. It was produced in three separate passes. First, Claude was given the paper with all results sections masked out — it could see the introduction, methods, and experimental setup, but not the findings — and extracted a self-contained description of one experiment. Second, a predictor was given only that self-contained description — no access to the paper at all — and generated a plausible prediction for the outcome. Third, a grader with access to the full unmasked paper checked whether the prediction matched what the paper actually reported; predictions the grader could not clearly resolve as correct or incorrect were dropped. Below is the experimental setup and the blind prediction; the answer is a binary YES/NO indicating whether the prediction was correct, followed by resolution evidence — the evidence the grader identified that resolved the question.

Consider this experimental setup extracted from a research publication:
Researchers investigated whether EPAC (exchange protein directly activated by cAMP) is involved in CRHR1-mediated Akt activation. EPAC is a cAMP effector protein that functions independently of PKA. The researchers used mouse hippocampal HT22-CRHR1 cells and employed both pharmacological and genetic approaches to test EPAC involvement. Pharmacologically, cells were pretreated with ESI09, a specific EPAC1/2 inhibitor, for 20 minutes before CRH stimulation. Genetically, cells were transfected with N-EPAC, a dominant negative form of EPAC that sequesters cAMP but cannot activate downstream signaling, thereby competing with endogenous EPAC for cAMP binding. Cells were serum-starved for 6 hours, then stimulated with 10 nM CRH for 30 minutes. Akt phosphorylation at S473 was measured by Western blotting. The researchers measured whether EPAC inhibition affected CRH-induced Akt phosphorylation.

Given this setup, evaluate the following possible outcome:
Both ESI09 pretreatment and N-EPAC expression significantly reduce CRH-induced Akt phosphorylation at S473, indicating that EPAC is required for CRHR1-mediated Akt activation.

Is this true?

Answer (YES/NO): NO